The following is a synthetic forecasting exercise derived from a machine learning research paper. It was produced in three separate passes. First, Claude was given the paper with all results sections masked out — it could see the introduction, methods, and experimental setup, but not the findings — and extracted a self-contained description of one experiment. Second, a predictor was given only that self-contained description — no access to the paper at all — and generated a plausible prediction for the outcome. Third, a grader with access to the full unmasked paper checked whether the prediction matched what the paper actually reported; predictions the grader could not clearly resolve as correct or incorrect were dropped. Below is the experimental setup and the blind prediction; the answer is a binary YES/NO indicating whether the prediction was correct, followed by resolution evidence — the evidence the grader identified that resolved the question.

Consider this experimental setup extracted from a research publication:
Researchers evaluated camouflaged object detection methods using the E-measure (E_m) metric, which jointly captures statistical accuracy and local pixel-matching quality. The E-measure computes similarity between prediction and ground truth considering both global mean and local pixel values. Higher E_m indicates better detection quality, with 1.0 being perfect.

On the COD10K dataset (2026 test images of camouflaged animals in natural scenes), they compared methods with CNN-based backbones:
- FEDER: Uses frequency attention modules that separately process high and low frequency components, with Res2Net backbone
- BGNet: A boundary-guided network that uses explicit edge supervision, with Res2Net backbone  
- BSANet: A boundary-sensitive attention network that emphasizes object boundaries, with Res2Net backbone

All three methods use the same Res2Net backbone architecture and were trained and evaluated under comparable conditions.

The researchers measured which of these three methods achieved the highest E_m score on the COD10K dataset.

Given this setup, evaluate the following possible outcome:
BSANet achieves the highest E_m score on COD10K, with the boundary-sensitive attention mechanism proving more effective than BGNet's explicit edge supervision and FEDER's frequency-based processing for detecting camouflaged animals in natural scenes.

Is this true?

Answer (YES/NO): NO